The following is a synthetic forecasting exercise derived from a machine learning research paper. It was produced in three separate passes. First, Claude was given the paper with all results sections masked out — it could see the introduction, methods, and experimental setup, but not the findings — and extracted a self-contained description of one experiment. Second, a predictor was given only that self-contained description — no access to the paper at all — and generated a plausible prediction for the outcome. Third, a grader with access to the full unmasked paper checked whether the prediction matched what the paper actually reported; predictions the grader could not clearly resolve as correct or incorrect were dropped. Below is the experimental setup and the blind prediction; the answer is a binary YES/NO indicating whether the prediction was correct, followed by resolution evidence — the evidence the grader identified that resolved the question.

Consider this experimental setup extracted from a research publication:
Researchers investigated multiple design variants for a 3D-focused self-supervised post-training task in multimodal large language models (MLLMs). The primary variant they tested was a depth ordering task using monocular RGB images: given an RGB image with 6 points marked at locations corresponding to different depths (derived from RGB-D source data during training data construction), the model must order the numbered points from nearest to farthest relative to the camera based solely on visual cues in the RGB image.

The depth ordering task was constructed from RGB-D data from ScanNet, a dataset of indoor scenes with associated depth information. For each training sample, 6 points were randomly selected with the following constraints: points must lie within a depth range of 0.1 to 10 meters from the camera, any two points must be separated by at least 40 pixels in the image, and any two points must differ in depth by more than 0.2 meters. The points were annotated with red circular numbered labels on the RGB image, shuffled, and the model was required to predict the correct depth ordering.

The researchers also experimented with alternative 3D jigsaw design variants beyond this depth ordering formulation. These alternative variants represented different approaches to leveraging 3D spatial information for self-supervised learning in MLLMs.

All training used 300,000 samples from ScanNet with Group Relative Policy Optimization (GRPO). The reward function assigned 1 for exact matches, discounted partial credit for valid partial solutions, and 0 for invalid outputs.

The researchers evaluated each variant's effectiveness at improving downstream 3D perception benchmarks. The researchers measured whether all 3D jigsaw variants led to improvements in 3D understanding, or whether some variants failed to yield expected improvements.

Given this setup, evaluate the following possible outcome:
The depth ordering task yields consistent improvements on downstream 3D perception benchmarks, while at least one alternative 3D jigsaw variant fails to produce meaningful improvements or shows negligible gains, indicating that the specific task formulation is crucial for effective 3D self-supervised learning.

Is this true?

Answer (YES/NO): YES